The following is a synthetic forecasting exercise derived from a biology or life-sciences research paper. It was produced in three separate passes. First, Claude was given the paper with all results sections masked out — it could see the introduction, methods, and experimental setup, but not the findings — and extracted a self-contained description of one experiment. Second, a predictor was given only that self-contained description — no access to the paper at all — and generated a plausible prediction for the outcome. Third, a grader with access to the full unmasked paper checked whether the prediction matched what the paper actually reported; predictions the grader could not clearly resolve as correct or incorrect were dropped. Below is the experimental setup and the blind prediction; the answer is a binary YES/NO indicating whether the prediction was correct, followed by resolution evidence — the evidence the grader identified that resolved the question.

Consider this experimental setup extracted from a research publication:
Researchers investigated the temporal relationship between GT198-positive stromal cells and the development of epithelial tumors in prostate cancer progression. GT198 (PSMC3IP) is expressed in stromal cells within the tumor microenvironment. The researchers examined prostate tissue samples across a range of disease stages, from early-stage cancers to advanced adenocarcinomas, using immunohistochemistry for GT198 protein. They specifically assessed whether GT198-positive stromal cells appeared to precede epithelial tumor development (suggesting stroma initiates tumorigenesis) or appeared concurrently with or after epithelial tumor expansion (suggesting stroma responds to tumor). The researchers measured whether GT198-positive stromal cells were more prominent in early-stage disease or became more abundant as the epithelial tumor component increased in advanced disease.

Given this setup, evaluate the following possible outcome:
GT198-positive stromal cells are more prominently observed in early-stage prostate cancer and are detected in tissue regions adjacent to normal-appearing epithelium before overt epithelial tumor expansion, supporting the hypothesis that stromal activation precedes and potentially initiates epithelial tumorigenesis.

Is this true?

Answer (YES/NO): YES